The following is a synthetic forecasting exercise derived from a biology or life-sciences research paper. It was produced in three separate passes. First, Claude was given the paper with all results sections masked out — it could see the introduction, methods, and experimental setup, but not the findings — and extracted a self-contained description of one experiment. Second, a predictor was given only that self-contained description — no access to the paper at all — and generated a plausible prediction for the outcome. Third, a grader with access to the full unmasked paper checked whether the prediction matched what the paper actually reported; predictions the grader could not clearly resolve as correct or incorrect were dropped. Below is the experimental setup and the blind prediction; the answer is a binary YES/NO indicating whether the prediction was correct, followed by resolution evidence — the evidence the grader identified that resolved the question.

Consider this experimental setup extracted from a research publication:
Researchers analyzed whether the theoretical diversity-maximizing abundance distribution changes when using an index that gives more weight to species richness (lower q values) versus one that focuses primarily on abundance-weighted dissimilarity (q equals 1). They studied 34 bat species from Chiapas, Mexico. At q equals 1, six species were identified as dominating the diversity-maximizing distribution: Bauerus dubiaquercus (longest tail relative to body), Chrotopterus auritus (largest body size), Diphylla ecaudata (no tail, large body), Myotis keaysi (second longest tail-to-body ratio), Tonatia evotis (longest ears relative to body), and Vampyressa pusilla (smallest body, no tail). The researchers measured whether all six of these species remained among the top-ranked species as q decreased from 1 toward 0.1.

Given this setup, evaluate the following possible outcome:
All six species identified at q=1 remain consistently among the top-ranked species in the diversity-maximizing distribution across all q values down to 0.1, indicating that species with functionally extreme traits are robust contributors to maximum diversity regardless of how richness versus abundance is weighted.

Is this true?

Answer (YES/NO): NO